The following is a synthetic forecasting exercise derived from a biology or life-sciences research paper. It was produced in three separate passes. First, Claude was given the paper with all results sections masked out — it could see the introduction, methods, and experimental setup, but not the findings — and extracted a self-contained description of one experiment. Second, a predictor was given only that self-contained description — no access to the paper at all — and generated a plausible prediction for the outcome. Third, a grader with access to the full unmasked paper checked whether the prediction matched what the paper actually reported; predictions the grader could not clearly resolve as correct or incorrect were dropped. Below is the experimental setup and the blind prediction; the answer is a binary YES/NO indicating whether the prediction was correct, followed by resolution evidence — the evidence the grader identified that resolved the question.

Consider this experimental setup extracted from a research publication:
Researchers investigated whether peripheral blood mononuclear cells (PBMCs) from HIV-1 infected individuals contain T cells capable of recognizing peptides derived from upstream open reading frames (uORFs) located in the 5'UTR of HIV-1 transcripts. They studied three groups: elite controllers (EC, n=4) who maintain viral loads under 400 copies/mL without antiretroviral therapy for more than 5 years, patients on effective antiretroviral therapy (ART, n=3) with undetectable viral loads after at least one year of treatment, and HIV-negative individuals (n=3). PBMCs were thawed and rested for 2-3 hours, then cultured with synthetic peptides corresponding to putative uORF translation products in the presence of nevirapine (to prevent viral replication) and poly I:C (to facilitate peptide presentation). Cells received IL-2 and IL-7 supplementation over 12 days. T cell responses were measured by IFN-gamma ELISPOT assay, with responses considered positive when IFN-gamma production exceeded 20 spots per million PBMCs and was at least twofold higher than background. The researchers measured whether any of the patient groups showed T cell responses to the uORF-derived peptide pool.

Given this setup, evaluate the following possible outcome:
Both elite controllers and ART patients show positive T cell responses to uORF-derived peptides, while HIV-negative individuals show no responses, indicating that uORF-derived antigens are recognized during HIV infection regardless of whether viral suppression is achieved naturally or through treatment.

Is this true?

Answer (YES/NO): YES